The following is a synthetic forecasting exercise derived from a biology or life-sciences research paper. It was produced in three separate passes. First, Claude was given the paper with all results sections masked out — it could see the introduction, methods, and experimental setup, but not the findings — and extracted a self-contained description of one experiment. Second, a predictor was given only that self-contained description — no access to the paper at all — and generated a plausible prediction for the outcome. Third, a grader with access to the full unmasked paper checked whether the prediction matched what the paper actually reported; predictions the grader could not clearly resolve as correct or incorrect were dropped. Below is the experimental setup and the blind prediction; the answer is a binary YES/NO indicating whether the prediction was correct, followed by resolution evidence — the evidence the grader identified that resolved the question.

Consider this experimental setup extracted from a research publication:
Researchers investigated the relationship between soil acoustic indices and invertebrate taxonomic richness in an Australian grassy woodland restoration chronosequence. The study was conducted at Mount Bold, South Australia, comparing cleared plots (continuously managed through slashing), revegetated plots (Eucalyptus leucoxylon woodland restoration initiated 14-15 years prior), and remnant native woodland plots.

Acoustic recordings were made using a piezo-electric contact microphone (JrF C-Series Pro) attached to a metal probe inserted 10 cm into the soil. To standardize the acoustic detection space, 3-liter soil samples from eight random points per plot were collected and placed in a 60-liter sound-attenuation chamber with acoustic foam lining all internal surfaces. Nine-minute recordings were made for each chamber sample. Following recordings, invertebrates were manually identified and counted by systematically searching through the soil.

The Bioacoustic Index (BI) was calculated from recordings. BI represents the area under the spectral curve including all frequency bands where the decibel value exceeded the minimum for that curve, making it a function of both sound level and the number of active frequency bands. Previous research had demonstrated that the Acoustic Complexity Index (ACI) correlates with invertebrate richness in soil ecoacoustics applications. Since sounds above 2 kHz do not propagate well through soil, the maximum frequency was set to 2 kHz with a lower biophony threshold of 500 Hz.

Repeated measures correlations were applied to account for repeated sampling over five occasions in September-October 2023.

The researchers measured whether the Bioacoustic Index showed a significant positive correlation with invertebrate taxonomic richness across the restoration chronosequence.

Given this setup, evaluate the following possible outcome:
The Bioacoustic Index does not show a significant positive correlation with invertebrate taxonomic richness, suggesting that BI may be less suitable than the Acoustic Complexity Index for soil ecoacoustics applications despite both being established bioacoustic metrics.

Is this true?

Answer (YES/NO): YES